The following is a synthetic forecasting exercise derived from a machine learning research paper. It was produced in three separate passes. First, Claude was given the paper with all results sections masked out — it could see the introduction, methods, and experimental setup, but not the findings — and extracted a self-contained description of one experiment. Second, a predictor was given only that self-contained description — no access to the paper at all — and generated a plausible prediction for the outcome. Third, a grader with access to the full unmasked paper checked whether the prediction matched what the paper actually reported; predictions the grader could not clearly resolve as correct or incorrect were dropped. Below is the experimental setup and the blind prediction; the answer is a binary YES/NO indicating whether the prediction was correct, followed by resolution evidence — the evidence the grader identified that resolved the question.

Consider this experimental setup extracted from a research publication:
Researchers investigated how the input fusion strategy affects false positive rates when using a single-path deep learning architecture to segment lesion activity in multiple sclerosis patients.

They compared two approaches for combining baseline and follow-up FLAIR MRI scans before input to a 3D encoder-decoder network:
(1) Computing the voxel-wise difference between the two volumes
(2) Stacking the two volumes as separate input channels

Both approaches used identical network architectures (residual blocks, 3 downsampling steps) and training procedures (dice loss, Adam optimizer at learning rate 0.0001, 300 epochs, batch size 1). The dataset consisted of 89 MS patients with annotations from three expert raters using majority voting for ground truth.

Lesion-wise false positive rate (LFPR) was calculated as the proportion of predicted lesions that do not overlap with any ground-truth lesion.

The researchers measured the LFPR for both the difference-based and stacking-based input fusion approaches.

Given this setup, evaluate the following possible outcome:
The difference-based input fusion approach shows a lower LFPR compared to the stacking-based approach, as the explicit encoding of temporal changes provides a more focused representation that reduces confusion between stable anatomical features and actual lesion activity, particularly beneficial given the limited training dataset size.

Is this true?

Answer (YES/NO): NO